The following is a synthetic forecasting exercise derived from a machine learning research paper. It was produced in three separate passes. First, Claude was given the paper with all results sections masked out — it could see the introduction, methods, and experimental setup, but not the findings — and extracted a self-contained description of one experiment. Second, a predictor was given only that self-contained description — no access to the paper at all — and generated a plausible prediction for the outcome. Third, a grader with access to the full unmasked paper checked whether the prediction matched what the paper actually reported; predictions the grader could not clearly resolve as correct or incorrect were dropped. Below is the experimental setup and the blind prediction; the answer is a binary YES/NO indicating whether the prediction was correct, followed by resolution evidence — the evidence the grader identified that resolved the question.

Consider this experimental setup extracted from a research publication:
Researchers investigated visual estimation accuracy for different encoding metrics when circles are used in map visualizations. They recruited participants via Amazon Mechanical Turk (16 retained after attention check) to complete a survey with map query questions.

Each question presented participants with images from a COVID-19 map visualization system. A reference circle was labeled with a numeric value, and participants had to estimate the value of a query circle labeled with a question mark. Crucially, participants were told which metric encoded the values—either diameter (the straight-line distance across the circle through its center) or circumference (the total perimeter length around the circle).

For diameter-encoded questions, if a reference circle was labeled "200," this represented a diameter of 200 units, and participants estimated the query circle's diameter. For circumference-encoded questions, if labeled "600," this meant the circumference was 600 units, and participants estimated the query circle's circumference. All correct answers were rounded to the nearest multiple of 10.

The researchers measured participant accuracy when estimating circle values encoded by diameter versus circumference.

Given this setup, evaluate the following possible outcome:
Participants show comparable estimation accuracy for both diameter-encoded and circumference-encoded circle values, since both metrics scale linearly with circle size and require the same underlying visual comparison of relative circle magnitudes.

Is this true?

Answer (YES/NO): NO